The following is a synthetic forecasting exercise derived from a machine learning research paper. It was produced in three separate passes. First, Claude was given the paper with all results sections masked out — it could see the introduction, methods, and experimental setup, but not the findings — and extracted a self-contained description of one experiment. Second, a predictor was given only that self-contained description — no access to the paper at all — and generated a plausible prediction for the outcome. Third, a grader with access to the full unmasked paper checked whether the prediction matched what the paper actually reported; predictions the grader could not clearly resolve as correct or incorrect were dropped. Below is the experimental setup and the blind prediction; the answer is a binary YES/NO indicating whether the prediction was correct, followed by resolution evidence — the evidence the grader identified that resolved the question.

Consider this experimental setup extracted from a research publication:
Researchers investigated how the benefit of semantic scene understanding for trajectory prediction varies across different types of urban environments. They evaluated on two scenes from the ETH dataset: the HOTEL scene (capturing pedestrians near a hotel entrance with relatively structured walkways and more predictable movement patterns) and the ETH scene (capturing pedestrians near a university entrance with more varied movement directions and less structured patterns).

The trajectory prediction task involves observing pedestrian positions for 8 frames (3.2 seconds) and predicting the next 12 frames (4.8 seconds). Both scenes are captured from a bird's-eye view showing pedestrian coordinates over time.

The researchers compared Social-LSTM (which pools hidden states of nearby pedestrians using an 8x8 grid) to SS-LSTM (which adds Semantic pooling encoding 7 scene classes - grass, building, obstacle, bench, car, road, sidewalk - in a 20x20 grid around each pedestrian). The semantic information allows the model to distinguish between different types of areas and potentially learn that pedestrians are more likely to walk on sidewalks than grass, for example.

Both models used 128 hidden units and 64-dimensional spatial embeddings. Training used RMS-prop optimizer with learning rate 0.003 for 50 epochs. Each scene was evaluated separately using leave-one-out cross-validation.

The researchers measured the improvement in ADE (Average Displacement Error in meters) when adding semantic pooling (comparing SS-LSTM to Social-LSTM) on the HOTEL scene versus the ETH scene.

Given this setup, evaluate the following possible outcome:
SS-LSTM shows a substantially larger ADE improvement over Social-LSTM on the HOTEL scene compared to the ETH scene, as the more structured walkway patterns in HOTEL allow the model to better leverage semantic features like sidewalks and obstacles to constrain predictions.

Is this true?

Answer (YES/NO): YES